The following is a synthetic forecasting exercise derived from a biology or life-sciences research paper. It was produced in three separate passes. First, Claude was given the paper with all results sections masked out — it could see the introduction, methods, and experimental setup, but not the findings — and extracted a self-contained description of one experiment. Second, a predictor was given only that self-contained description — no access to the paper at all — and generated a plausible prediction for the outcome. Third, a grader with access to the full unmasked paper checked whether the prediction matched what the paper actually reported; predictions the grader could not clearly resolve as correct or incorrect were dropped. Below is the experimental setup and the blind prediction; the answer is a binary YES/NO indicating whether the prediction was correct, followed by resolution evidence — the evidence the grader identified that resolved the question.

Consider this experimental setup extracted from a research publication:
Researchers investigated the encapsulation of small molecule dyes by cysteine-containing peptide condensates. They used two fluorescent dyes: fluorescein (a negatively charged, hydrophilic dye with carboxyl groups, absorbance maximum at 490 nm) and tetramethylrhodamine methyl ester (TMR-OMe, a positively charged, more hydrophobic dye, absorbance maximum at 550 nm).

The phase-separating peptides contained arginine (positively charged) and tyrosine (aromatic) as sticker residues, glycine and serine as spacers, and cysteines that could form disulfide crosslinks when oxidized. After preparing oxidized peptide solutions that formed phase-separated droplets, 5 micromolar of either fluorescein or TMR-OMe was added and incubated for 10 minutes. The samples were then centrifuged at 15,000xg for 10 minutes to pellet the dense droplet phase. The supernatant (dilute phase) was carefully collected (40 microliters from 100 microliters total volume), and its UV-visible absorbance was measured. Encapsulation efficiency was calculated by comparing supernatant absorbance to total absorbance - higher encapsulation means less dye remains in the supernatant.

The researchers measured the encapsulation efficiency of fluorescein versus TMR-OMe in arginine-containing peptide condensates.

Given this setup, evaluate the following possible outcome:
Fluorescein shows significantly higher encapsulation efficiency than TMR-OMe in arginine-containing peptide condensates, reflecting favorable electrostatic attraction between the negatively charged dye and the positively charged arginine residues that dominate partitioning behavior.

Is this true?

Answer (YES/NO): NO